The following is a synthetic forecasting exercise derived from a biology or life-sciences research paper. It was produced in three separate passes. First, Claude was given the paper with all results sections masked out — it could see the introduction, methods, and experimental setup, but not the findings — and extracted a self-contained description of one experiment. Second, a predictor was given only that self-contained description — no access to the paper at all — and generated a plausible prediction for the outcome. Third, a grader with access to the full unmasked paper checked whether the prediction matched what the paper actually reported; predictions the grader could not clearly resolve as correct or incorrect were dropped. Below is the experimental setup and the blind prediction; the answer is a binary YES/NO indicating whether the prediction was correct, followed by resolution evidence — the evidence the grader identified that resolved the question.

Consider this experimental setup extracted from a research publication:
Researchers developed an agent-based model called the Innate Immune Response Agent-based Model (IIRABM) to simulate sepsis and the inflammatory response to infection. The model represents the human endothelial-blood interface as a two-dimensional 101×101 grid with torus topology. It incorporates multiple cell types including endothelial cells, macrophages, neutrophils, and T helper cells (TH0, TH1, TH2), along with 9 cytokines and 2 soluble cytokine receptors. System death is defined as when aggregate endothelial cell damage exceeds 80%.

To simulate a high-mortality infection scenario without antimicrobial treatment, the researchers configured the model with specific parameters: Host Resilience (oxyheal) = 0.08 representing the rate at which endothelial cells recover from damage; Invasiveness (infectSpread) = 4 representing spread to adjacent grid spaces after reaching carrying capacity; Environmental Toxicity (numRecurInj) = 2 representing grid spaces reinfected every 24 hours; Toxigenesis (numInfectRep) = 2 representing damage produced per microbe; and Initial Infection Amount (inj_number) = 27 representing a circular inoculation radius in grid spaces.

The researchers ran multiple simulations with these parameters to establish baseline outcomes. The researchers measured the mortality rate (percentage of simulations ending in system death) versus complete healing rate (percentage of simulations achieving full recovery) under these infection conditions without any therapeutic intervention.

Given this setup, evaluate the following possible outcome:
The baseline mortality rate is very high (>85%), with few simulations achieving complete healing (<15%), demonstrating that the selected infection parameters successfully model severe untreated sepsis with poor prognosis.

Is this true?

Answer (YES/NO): NO